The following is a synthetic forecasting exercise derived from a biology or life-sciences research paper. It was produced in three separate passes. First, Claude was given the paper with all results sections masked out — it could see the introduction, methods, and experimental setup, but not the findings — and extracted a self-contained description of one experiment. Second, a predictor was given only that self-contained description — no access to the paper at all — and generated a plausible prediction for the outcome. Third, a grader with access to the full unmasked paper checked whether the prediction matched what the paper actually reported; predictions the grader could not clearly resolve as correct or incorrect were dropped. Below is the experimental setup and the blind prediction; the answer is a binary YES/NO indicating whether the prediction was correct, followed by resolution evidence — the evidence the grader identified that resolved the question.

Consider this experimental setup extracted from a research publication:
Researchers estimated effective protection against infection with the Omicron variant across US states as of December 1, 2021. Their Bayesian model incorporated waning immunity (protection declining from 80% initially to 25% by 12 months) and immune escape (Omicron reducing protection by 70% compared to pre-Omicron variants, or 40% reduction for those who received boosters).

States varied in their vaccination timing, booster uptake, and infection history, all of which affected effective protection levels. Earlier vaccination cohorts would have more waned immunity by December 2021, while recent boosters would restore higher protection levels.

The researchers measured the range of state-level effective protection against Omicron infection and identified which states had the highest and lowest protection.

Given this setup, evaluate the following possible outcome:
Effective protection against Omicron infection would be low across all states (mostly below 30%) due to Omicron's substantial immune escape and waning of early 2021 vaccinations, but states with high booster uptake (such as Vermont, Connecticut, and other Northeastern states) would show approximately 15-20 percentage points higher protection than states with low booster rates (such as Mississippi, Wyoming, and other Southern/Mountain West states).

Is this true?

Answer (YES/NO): NO